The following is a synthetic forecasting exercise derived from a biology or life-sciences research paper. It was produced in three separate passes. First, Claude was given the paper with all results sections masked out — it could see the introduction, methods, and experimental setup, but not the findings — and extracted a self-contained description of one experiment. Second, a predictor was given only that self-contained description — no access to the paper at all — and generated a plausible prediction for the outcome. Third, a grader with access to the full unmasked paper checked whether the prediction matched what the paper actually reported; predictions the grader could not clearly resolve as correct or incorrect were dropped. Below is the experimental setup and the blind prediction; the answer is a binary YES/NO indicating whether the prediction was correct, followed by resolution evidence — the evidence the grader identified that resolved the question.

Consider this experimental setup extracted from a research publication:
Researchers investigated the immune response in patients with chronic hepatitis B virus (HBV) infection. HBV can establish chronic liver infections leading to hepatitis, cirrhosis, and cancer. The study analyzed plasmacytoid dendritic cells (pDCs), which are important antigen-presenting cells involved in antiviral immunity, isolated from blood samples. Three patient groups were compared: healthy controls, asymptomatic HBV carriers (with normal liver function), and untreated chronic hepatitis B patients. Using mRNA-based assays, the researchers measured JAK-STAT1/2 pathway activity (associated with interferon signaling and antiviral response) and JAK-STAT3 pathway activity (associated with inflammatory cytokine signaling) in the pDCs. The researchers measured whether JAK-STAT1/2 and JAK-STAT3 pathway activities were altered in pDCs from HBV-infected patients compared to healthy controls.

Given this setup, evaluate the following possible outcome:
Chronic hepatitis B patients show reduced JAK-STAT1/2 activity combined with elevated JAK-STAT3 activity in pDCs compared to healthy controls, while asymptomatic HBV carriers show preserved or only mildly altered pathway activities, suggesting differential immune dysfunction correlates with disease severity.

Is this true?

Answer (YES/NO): NO